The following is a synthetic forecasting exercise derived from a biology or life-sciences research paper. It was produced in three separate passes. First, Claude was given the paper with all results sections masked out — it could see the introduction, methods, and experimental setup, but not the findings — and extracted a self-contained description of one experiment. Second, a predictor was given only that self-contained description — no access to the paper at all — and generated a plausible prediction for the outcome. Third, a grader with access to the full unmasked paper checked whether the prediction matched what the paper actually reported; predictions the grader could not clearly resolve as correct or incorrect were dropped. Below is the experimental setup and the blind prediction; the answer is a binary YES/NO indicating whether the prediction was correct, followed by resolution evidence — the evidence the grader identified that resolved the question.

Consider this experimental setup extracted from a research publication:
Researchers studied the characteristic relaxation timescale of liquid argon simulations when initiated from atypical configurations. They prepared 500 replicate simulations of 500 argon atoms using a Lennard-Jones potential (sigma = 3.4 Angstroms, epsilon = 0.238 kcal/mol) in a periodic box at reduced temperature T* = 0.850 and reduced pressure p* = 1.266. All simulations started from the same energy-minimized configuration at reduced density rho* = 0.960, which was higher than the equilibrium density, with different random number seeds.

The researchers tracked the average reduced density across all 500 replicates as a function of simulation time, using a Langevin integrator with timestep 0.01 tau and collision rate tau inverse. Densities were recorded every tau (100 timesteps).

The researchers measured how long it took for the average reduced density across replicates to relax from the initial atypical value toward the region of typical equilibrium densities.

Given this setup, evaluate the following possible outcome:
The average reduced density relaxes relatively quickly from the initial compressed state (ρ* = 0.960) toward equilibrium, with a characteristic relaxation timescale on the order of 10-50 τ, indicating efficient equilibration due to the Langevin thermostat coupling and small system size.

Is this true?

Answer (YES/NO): NO